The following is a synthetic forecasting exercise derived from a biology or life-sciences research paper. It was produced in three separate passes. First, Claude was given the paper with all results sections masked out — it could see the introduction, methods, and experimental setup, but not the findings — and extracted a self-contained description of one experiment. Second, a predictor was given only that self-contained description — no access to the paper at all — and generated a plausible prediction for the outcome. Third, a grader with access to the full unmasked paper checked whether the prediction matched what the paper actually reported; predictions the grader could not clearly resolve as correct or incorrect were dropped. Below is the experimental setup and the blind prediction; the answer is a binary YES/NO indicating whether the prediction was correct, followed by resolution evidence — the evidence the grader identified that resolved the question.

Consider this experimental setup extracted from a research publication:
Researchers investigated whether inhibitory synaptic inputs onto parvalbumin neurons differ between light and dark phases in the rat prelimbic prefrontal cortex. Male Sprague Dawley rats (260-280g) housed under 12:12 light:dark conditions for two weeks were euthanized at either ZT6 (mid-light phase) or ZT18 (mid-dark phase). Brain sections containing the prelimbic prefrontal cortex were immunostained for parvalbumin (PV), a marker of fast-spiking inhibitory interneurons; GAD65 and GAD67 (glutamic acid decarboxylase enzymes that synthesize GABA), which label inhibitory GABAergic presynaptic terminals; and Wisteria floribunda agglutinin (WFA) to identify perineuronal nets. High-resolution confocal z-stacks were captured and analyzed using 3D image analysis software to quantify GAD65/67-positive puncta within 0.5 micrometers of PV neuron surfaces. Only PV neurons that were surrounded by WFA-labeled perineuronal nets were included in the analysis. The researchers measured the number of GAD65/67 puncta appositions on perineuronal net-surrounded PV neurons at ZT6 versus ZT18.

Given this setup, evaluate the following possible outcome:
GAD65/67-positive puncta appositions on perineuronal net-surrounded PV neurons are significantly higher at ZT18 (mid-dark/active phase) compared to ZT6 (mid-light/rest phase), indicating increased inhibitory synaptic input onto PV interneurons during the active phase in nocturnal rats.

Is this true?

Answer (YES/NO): NO